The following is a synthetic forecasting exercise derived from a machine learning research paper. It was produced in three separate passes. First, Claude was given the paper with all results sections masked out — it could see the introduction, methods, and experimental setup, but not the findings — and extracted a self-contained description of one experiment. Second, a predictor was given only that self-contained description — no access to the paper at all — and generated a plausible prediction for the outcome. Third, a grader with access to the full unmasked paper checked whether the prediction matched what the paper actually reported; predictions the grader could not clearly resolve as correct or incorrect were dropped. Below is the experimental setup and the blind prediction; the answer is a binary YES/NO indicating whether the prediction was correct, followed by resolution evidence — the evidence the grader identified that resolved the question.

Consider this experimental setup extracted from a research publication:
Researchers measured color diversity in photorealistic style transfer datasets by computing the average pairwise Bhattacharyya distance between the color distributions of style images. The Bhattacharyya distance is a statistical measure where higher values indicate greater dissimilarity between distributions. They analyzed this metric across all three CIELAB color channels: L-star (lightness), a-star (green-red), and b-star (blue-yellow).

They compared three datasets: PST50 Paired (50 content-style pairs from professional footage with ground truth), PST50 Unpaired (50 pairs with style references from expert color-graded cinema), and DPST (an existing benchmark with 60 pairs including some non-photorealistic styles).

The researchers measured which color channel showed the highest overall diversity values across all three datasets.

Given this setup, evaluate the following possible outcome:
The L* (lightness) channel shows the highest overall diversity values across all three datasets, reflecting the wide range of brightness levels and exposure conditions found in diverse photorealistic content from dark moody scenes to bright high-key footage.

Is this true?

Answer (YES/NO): NO